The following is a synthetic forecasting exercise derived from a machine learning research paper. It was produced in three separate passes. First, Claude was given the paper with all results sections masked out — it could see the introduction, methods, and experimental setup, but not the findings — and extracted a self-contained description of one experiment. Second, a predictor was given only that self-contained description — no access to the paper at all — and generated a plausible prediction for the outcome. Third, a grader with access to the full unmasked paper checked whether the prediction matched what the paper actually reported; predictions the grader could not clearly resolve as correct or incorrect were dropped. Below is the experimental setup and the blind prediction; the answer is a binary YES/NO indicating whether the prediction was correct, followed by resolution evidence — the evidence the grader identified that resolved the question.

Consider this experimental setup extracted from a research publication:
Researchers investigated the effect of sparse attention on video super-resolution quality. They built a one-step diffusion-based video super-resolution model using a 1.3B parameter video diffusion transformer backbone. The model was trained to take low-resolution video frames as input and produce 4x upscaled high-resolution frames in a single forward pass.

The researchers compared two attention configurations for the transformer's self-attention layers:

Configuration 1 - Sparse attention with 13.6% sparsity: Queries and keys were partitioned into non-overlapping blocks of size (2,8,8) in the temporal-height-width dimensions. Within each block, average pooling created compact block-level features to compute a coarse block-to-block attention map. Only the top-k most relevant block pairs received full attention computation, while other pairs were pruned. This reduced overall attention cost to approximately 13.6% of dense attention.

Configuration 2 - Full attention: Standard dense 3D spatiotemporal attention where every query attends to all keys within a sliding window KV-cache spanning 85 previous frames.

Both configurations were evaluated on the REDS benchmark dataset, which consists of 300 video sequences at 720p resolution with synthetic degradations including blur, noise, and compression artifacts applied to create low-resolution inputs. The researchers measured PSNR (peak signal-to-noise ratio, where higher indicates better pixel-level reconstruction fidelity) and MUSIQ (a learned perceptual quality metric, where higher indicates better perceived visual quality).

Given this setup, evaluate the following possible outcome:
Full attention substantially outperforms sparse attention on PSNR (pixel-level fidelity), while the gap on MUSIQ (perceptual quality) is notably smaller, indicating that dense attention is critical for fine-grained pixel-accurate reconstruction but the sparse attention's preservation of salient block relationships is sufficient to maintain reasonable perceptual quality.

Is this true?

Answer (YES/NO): NO